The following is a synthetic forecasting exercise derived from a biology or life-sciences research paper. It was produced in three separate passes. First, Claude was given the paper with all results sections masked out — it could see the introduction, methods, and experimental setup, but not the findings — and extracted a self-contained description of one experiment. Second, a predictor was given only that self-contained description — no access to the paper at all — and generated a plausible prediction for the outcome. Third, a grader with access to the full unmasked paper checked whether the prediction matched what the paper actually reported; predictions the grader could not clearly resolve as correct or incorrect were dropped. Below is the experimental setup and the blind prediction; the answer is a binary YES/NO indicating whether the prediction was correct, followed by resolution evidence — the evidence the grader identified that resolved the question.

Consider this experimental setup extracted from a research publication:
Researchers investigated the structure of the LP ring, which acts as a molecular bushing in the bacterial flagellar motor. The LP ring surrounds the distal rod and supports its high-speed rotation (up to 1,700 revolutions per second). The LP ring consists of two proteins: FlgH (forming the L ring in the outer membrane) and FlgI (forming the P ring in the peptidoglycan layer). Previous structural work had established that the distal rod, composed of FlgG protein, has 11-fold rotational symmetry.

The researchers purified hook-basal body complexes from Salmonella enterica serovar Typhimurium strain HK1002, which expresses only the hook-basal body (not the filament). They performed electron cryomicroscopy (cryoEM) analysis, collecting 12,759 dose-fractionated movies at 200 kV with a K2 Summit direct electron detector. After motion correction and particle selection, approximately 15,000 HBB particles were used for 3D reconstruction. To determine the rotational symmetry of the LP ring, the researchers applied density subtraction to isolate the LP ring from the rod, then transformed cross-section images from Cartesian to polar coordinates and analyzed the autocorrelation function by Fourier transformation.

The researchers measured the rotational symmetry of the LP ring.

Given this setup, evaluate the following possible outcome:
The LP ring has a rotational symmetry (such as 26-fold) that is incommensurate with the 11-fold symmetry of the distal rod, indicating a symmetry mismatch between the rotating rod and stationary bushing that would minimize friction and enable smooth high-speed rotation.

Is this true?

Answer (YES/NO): YES